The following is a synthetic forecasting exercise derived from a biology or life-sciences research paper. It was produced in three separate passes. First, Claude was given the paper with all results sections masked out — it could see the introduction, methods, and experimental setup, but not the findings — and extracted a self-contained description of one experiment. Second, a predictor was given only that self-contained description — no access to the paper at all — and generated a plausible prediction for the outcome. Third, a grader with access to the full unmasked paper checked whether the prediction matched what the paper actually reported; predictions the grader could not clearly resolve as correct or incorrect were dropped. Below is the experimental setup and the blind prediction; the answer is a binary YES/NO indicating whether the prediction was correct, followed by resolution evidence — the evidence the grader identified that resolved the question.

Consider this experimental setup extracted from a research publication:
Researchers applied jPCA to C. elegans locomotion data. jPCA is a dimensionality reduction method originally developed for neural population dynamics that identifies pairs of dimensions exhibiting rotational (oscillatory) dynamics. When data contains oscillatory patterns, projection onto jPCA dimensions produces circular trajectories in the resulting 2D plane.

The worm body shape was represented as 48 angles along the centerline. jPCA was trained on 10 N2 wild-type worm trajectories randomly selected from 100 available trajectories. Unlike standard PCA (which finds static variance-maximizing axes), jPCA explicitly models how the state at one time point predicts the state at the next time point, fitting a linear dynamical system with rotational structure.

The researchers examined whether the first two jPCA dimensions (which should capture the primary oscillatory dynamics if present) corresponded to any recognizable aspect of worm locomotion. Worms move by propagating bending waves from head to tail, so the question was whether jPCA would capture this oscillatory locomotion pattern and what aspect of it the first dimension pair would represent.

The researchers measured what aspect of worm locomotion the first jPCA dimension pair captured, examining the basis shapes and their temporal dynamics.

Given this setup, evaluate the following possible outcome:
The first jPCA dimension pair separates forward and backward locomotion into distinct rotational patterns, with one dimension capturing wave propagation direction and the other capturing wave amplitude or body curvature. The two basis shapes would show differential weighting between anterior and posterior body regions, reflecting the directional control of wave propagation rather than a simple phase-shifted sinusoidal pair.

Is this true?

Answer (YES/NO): NO